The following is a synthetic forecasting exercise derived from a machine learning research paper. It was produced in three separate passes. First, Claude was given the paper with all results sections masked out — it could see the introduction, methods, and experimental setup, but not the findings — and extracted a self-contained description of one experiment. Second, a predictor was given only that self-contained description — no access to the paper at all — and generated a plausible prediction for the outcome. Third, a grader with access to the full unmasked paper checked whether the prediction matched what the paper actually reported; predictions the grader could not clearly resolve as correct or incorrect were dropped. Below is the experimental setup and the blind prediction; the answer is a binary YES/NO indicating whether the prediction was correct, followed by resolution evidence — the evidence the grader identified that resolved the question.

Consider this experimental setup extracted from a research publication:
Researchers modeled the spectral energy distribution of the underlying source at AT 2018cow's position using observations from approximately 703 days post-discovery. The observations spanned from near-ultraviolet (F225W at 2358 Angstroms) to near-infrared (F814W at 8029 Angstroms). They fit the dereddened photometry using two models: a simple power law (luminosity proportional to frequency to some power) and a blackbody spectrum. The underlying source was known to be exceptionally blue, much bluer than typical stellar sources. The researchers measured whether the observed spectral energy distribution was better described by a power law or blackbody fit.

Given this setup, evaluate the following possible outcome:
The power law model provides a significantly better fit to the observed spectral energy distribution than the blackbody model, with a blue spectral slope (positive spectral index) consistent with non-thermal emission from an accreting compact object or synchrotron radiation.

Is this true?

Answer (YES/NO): NO